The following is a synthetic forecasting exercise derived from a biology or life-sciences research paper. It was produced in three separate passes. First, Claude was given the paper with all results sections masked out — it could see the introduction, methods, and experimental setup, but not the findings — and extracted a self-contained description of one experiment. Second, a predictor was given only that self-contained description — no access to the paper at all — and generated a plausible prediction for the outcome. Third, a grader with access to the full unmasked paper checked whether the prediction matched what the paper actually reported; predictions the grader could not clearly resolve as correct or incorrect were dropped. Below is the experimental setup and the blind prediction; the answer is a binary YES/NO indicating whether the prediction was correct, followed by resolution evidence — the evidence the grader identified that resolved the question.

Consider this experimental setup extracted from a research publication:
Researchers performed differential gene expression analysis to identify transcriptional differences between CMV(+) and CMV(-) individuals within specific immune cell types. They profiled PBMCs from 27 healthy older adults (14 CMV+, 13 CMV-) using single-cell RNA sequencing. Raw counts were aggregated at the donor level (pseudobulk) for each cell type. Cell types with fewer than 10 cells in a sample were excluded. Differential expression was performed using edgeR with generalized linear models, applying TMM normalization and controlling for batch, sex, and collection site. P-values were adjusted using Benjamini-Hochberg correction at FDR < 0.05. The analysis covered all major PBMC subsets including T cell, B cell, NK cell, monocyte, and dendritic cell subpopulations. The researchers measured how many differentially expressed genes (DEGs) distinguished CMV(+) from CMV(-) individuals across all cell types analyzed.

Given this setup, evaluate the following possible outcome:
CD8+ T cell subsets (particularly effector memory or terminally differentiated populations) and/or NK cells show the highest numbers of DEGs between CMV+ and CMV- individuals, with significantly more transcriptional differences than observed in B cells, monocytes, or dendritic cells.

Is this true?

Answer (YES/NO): NO